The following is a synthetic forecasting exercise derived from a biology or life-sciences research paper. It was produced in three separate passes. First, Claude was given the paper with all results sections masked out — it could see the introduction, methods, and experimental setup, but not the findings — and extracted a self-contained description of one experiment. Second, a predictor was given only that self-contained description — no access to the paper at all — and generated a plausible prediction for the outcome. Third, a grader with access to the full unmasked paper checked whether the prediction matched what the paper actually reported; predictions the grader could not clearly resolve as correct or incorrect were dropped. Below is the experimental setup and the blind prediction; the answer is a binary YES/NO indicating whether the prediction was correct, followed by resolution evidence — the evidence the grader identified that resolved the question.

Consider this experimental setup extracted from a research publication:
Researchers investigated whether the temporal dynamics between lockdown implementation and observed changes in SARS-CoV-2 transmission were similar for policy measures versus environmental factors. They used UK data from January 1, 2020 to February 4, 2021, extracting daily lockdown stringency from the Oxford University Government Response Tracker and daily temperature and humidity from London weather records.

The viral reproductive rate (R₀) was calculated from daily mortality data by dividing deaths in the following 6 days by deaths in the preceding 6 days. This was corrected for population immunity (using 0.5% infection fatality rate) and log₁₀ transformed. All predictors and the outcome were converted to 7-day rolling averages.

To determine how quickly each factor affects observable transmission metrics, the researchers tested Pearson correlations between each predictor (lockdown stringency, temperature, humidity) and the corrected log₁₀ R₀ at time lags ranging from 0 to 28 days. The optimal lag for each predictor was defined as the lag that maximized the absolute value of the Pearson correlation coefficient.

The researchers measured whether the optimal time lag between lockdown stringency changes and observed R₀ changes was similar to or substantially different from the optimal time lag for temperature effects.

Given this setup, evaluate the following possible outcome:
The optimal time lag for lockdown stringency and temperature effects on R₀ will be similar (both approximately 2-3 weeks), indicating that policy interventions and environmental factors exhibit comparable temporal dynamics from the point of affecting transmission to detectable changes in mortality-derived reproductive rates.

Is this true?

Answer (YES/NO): NO